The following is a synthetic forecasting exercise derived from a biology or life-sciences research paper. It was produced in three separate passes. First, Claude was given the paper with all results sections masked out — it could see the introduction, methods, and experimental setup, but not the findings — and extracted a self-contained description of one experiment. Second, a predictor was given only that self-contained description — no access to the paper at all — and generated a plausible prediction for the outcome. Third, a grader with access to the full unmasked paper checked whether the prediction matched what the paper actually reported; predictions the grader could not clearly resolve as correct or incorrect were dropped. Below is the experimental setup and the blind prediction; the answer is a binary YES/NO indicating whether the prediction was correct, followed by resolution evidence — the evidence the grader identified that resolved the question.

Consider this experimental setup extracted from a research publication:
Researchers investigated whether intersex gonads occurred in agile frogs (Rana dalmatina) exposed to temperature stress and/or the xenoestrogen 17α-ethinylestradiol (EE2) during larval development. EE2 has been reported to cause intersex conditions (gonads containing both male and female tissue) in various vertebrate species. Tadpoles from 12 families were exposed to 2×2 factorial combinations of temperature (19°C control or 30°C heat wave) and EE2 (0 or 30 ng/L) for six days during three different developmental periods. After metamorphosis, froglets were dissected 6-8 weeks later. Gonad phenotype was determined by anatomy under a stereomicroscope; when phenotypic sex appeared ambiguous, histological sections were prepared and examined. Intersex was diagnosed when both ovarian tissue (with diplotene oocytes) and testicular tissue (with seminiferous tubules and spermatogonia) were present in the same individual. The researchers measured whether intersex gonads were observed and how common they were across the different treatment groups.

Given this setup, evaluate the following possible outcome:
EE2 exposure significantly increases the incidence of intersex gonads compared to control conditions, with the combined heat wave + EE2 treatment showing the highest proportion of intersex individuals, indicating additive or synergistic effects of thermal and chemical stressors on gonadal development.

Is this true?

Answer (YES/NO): NO